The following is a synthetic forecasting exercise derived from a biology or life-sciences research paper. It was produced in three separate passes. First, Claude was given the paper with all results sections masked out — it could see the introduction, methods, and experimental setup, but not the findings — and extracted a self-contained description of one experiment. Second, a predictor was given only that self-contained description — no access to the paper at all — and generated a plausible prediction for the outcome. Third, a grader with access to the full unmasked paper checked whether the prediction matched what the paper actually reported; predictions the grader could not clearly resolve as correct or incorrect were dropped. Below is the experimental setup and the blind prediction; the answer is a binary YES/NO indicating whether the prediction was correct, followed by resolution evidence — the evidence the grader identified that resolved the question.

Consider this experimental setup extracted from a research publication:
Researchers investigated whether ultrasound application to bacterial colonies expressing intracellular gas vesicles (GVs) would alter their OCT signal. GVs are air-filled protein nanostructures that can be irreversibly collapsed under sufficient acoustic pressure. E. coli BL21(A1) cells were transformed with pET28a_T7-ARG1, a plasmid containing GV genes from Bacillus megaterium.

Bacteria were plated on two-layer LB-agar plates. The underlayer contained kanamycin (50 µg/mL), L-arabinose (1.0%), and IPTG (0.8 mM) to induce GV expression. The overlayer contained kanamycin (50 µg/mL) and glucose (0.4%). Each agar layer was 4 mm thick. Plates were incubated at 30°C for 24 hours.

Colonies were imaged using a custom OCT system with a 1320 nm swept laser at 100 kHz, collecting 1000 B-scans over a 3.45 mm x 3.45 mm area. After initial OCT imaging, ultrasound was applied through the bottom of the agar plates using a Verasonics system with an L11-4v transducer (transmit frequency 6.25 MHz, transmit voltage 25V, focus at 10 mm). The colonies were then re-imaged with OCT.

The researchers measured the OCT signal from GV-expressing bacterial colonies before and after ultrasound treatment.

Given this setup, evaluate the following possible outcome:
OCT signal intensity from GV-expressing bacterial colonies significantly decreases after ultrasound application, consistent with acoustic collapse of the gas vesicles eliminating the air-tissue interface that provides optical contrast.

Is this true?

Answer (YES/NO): YES